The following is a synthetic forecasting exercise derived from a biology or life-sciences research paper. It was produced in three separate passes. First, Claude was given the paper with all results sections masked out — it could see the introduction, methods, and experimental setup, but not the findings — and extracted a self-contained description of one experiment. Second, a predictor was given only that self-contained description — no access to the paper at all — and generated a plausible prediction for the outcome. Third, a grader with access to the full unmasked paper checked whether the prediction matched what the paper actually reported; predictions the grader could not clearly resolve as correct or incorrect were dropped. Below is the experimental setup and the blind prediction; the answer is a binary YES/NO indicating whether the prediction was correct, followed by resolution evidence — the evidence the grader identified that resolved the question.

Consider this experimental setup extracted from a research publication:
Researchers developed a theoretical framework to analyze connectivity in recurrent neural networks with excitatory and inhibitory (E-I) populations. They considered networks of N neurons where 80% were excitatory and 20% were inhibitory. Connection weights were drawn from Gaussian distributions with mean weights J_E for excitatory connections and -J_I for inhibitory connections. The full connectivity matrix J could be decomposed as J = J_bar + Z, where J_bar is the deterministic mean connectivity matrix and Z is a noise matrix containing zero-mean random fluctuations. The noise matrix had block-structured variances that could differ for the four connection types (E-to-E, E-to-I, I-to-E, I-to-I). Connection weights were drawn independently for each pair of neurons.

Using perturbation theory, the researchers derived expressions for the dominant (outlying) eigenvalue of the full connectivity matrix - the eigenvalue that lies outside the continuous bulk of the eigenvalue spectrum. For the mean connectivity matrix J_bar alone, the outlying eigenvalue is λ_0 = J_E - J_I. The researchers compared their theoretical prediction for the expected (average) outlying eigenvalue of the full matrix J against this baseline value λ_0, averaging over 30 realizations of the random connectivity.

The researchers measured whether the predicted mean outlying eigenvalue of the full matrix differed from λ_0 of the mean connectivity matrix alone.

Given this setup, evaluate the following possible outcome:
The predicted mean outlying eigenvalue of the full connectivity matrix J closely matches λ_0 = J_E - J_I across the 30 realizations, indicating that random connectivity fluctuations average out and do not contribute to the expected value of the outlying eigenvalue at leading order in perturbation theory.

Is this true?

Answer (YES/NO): YES